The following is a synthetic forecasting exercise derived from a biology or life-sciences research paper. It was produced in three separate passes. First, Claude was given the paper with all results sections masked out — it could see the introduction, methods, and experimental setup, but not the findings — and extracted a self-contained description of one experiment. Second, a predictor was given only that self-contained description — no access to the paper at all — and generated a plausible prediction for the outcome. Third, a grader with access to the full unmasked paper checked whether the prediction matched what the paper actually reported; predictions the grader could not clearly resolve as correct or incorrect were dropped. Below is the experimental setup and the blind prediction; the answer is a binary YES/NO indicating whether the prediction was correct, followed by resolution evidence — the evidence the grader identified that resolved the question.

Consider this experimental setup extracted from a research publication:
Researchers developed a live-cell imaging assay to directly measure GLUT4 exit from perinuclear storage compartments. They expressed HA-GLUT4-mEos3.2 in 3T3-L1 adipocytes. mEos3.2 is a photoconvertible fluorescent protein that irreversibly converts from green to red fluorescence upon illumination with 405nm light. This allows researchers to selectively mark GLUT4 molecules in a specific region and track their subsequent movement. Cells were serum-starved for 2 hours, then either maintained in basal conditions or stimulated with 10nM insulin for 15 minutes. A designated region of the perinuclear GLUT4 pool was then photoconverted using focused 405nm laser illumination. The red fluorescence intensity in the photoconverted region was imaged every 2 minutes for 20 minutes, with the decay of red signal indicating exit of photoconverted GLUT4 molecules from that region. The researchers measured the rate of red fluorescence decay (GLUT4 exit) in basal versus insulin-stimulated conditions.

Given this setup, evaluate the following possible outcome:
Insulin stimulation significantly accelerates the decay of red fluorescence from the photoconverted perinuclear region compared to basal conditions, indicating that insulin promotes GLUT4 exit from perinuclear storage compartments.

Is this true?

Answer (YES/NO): YES